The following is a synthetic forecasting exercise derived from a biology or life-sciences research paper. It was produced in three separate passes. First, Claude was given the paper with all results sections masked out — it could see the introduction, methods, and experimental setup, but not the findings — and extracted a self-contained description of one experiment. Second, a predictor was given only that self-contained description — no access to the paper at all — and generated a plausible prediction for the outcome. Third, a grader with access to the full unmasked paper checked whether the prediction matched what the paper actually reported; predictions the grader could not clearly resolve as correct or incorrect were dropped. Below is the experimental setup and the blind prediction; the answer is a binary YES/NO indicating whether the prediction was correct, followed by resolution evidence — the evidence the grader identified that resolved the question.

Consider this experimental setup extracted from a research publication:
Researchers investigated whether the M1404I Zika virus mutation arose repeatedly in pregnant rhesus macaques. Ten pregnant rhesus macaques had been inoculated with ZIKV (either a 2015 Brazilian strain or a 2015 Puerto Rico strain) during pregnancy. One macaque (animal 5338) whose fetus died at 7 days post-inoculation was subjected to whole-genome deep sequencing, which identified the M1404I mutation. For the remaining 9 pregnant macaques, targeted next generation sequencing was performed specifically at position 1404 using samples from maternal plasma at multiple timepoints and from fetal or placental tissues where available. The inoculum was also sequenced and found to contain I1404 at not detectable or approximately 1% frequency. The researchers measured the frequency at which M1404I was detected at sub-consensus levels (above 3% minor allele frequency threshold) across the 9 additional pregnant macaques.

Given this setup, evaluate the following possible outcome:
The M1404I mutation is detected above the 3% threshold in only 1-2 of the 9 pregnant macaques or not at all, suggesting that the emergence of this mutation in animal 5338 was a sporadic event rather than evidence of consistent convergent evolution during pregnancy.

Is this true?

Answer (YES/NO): NO